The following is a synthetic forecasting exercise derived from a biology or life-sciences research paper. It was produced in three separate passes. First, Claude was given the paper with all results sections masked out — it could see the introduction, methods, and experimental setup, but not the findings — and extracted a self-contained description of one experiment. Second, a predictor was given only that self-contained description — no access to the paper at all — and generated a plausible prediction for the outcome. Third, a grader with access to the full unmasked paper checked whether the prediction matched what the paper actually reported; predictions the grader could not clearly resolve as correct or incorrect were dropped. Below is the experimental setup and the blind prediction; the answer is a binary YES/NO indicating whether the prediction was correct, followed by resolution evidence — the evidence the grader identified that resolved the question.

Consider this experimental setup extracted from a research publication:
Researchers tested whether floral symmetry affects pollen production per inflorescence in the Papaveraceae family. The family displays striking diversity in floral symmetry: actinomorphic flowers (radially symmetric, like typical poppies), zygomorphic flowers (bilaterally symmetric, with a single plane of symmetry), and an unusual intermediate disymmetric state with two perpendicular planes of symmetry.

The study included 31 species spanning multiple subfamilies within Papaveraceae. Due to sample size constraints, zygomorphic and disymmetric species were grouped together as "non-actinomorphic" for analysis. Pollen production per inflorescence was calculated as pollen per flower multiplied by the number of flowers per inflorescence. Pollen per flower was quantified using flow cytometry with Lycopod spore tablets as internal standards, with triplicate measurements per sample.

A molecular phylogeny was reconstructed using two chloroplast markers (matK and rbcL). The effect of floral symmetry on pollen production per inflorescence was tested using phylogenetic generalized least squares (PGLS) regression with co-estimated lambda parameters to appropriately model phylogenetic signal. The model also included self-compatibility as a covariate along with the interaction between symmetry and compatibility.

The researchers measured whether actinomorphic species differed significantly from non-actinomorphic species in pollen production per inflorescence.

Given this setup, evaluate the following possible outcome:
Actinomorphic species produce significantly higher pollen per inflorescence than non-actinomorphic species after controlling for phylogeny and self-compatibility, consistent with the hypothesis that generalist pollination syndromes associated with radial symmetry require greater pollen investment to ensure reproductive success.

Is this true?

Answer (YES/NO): YES